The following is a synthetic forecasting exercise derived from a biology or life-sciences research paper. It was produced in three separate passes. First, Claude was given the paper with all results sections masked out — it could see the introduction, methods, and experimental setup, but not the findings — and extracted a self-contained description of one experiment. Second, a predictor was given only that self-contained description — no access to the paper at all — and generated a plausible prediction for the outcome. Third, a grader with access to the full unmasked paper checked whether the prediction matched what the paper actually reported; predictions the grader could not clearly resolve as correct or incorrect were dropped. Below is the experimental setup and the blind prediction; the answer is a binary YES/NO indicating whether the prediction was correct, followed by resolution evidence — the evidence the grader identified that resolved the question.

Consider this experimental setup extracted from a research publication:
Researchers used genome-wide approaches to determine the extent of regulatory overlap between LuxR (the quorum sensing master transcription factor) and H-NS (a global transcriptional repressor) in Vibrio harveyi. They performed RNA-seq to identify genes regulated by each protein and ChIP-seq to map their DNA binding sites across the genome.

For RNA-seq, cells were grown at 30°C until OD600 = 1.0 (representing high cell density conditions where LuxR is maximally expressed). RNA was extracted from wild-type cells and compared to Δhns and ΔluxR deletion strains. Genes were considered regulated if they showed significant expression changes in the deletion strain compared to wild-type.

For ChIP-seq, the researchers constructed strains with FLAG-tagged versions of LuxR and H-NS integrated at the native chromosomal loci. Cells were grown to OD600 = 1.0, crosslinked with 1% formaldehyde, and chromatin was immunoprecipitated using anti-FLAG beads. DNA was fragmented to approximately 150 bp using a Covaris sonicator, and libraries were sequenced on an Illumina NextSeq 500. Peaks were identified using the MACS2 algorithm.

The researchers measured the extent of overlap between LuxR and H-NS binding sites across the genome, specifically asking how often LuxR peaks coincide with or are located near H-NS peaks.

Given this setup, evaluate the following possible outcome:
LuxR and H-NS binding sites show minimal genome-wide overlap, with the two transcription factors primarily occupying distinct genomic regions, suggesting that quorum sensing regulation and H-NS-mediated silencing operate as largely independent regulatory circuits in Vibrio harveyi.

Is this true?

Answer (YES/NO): NO